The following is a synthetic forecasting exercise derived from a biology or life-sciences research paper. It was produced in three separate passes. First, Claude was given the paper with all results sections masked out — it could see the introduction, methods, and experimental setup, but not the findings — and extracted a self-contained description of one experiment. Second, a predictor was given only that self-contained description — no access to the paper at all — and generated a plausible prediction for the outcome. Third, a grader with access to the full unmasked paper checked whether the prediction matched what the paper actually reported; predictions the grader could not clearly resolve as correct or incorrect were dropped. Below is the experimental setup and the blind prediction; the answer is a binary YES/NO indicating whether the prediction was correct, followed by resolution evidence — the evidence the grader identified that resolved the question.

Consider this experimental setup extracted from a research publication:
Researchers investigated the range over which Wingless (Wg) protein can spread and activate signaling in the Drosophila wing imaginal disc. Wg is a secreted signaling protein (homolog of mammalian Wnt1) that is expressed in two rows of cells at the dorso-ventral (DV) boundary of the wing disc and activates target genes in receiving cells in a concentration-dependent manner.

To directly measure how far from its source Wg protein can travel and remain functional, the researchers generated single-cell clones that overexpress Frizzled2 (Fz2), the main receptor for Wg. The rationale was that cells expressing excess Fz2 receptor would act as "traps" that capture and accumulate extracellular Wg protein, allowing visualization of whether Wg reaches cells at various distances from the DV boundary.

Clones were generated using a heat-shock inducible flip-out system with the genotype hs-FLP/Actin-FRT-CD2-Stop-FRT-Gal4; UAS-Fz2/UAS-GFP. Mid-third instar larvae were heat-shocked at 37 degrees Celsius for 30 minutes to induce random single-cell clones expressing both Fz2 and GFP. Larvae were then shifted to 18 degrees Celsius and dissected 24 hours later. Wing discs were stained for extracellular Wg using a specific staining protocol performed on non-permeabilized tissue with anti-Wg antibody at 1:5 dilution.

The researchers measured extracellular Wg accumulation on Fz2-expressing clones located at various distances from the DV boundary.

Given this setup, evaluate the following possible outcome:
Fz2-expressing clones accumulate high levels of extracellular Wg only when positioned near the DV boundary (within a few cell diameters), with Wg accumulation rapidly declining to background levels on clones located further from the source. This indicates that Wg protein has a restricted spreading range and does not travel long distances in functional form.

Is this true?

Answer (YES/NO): NO